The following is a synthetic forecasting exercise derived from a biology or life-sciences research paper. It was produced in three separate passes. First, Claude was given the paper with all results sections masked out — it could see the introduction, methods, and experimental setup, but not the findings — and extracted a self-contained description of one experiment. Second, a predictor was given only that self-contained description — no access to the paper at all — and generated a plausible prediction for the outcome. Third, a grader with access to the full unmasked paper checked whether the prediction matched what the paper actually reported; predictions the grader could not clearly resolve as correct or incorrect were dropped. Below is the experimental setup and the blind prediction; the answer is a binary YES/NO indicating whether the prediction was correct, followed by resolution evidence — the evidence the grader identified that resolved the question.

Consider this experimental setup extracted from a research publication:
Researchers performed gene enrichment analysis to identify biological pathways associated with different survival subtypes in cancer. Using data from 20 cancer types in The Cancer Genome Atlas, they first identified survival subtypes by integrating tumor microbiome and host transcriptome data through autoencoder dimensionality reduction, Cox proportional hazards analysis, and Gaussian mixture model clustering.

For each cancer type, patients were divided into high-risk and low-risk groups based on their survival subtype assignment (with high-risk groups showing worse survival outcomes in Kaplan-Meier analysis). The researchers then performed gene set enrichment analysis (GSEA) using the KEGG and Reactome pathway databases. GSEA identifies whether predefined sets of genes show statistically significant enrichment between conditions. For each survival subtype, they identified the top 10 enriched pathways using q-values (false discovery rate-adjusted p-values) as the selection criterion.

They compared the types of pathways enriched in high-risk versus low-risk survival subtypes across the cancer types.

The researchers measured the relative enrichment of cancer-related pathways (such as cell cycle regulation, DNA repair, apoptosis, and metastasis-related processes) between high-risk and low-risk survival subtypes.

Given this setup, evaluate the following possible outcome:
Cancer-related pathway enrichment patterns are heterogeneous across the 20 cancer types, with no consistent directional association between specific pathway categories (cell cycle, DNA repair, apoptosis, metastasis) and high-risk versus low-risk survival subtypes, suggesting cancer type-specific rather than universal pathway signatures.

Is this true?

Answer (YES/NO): NO